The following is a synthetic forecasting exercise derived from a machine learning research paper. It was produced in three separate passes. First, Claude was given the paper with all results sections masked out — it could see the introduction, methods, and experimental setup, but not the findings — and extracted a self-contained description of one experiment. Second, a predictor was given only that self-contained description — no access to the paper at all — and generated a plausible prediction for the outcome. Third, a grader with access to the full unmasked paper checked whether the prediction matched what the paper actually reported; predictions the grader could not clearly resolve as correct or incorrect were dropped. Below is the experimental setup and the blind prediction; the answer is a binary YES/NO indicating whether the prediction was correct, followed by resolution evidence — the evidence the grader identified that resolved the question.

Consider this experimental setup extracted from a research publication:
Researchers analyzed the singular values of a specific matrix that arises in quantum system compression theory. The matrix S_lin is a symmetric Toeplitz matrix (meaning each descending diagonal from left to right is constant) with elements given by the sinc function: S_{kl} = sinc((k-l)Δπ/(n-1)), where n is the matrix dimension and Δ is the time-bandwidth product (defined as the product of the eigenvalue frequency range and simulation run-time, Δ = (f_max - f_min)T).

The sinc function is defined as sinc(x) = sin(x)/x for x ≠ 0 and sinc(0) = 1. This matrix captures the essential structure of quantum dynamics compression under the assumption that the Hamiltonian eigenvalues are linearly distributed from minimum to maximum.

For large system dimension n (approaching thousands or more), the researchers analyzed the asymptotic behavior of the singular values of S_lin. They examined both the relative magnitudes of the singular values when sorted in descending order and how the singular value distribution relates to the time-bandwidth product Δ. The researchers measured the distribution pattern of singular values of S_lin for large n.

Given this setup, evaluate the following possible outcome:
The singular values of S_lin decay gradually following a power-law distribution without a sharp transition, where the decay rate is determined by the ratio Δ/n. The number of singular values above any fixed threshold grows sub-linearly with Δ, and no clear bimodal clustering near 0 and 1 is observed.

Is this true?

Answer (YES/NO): NO